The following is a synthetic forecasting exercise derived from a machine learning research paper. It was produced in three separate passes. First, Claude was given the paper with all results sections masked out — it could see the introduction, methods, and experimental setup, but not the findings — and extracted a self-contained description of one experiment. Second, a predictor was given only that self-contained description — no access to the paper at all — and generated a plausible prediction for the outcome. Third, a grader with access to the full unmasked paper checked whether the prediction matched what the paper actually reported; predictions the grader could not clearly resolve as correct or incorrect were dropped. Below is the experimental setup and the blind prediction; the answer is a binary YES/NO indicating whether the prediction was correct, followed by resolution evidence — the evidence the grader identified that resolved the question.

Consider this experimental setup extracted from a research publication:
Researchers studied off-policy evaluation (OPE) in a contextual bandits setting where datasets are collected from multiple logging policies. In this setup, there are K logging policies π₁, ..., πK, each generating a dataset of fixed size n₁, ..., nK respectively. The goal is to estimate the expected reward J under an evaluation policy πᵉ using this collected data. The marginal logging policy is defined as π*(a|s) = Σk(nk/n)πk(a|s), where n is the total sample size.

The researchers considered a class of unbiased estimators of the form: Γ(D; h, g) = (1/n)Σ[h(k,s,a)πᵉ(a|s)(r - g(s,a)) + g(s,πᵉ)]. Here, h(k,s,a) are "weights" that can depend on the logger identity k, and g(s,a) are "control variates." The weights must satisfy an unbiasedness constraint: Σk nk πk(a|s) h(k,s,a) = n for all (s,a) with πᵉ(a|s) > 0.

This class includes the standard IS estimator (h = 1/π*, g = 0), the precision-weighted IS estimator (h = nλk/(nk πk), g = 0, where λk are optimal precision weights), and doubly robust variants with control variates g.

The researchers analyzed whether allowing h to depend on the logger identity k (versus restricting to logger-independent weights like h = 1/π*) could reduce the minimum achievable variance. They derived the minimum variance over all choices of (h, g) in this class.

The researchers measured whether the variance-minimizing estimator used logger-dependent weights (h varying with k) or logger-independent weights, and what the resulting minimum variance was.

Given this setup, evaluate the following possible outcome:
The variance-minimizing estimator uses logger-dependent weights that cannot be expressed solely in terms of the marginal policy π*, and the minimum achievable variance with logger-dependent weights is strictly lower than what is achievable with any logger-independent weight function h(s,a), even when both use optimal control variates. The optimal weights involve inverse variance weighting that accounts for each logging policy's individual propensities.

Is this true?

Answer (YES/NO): NO